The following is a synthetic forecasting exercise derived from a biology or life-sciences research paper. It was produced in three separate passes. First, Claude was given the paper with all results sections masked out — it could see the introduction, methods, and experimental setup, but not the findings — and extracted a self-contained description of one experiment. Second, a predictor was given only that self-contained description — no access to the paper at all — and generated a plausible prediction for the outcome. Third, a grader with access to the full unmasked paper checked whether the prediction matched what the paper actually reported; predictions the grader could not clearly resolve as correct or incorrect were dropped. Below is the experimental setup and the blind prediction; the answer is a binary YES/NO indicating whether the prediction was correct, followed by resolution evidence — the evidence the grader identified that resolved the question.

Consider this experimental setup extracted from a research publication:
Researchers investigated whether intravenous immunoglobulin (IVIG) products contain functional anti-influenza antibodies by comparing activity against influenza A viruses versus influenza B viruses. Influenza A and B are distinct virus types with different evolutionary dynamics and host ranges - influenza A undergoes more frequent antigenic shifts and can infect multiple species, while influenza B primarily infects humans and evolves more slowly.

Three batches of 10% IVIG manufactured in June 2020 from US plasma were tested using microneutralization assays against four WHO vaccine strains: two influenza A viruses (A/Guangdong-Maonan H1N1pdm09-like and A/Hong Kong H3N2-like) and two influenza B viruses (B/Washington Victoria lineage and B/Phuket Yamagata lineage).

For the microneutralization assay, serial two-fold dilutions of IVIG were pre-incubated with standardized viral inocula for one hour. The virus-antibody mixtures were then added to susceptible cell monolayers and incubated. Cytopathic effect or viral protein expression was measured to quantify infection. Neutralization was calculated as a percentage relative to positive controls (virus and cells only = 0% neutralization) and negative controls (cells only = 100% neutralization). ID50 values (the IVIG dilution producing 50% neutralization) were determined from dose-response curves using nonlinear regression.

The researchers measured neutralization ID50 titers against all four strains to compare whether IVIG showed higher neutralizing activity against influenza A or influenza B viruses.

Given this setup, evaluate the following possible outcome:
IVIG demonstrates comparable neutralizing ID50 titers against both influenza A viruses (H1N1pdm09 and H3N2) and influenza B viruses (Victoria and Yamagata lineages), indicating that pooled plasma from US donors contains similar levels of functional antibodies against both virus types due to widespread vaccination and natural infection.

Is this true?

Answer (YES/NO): NO